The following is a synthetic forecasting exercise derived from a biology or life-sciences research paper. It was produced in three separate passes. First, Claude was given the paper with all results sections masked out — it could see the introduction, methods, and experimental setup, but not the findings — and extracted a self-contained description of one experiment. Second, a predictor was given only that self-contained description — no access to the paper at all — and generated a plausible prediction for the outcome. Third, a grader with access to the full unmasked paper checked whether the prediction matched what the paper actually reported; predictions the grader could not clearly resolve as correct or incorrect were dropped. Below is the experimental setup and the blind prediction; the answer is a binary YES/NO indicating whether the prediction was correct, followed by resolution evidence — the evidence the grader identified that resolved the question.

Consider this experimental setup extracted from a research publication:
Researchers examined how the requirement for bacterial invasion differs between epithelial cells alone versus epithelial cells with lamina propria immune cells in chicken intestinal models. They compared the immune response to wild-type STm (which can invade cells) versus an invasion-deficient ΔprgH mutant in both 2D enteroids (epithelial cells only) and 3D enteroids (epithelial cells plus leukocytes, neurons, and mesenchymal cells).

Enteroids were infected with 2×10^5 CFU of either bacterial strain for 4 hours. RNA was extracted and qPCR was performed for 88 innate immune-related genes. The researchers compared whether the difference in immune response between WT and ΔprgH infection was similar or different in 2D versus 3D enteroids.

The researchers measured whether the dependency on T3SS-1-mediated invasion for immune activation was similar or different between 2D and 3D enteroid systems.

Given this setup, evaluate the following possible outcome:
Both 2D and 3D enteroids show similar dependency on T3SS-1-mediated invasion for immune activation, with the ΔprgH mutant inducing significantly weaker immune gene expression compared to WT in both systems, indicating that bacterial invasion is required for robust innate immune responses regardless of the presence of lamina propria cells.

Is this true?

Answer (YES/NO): NO